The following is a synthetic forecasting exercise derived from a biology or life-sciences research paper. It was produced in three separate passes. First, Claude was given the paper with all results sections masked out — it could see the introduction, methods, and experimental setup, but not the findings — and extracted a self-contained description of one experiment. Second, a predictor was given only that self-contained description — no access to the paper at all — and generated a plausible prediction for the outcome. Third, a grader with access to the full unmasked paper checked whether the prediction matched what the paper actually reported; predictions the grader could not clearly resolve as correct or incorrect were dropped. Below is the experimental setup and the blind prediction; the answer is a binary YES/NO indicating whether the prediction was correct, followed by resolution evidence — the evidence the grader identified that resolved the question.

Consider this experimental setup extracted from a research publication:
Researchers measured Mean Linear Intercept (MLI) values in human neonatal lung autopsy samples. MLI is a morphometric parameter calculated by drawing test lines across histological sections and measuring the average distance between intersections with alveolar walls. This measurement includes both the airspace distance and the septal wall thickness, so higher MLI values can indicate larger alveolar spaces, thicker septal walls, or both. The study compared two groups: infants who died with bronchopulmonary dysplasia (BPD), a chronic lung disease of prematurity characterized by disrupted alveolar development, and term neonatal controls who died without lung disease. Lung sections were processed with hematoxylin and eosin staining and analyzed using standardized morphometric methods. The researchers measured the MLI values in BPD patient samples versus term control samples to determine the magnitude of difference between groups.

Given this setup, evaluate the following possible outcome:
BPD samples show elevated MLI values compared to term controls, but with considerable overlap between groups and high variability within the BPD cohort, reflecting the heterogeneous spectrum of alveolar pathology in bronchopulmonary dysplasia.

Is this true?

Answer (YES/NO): NO